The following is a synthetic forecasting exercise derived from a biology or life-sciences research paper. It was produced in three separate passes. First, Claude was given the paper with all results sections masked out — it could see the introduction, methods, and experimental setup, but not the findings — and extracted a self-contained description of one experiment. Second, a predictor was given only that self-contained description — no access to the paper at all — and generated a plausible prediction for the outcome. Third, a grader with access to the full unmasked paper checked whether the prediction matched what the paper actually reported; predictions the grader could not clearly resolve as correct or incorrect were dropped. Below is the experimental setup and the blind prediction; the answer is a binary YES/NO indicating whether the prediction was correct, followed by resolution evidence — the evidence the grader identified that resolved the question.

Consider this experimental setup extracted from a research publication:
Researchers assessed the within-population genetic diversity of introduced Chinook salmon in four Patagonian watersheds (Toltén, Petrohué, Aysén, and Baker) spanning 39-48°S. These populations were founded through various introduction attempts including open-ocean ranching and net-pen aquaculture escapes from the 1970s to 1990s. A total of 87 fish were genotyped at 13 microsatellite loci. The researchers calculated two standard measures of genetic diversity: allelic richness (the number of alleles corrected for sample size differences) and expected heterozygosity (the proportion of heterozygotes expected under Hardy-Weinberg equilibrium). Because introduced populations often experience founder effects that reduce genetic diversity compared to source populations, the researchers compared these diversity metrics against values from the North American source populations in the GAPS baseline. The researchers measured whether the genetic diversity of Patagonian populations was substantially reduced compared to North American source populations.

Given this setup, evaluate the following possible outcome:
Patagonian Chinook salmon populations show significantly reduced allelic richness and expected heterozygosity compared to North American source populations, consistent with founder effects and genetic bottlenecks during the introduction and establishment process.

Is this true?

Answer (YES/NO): NO